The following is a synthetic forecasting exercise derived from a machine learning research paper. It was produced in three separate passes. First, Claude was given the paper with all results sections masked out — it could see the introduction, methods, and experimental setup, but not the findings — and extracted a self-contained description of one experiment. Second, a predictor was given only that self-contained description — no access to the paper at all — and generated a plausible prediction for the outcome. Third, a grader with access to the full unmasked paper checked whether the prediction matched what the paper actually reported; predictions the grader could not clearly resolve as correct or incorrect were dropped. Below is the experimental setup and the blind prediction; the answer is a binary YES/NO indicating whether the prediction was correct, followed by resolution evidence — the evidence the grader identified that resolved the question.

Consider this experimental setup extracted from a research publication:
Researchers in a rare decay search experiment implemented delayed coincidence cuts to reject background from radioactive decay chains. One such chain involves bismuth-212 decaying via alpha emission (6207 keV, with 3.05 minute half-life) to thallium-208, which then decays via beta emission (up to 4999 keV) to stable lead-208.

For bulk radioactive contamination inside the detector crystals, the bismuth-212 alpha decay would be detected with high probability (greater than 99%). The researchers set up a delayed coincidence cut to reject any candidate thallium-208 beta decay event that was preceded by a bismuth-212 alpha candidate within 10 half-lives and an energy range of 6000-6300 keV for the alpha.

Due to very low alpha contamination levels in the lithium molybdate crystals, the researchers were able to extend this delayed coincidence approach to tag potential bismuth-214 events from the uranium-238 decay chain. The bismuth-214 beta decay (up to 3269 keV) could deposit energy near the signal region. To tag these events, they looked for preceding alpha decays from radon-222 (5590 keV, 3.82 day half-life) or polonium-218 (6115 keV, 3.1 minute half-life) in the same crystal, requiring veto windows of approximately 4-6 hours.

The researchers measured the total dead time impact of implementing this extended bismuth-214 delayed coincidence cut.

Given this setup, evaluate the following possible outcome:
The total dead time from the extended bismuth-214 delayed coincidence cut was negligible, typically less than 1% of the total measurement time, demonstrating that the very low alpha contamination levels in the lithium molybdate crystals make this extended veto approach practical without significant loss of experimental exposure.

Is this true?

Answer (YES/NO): YES